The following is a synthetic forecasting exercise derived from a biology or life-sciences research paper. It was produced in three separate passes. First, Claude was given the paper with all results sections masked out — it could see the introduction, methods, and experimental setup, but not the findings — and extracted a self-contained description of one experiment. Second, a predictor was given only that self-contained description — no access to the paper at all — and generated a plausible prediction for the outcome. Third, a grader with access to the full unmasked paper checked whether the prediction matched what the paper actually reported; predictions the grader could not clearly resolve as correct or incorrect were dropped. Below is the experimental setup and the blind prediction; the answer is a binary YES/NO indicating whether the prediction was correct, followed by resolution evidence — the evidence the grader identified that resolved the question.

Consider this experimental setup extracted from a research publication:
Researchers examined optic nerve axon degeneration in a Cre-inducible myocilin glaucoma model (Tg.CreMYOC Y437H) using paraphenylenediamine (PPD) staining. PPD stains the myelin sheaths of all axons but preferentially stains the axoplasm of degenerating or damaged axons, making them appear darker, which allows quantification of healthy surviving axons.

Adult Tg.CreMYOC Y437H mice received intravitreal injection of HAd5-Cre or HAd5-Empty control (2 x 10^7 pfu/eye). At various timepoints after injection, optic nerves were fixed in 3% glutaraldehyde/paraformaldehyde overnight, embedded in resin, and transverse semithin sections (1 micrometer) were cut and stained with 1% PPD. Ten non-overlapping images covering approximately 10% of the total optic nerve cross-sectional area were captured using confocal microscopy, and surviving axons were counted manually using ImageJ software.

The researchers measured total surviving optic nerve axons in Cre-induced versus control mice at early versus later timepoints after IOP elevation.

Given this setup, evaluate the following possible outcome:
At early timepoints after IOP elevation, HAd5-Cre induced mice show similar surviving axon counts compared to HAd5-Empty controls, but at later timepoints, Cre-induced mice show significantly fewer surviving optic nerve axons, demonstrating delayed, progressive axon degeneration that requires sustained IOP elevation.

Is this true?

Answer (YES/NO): NO